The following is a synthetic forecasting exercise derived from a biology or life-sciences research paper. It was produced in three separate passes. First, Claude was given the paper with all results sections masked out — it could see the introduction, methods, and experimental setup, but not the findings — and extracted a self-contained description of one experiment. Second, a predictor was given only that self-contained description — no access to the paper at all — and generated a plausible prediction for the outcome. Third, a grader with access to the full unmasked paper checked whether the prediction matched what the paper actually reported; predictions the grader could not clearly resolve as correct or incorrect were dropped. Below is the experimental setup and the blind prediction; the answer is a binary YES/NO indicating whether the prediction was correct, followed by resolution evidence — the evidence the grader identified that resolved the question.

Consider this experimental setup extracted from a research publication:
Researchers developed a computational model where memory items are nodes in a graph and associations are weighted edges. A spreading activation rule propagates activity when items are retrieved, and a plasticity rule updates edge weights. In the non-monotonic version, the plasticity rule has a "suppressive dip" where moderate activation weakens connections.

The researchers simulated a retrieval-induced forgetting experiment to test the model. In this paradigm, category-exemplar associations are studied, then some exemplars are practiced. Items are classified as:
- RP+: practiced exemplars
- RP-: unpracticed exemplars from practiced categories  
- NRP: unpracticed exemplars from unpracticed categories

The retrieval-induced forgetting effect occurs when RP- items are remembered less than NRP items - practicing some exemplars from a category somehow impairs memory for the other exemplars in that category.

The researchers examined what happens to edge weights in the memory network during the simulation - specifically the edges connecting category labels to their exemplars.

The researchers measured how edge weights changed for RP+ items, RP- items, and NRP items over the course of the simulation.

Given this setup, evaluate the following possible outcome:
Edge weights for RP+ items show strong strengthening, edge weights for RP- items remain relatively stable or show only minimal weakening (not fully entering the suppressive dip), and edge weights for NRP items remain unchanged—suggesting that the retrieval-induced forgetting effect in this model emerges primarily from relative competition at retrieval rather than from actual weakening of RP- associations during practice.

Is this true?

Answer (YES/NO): NO